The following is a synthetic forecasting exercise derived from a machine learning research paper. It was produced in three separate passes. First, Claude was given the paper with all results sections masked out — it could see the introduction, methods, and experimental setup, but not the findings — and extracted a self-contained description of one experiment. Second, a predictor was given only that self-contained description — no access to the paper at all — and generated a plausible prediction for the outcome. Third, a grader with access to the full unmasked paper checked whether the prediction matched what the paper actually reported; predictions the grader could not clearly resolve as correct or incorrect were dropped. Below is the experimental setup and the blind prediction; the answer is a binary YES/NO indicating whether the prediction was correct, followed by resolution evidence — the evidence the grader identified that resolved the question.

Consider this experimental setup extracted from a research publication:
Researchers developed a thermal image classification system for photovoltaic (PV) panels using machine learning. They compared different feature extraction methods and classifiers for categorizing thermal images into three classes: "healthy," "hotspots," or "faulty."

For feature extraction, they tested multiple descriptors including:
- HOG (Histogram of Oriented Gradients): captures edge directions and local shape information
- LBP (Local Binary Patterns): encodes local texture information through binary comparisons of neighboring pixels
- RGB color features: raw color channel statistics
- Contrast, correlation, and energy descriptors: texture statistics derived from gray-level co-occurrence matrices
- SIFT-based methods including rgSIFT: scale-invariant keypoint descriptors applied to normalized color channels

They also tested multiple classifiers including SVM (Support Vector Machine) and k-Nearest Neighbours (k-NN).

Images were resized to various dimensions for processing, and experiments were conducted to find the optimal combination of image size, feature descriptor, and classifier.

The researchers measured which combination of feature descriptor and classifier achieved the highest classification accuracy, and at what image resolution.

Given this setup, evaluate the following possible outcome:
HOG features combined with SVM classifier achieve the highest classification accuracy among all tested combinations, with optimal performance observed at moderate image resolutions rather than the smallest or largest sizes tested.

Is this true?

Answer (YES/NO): NO